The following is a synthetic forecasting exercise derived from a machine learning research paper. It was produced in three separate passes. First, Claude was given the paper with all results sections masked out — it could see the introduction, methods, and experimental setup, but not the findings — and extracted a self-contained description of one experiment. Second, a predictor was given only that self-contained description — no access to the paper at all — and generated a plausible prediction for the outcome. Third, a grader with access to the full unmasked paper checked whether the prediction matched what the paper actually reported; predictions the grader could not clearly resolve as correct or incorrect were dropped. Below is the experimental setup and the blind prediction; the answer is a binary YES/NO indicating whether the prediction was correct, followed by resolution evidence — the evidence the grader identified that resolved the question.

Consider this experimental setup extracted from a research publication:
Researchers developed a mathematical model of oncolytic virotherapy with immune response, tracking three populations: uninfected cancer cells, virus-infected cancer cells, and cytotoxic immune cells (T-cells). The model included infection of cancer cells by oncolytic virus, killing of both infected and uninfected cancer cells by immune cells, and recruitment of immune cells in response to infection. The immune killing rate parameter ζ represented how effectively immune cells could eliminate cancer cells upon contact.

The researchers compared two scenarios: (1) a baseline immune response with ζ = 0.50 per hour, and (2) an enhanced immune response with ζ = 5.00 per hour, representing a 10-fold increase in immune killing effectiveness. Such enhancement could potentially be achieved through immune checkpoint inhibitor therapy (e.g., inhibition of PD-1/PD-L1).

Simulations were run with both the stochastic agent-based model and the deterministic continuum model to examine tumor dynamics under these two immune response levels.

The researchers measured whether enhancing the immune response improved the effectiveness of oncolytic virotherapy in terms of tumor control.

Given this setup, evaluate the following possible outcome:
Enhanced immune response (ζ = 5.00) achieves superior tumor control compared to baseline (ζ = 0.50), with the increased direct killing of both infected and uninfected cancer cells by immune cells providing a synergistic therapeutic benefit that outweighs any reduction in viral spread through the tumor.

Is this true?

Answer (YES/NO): NO